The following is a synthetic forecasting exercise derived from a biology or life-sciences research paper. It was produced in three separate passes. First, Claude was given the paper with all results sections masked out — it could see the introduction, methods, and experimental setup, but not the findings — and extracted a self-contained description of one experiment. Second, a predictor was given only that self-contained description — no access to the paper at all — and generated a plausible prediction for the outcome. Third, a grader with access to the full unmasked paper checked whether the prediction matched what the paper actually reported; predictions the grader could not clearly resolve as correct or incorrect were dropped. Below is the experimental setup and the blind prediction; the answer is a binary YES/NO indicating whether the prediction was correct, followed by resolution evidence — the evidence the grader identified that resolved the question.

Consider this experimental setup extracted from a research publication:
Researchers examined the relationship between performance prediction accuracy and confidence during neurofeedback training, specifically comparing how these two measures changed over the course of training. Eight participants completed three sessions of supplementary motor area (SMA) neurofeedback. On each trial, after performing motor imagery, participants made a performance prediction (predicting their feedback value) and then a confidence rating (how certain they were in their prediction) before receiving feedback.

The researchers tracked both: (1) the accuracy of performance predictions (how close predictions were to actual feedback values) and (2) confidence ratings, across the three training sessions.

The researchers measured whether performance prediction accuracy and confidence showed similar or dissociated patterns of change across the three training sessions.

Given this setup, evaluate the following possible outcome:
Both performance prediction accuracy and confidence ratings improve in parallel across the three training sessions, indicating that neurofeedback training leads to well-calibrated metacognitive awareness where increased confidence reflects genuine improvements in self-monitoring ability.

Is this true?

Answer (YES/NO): NO